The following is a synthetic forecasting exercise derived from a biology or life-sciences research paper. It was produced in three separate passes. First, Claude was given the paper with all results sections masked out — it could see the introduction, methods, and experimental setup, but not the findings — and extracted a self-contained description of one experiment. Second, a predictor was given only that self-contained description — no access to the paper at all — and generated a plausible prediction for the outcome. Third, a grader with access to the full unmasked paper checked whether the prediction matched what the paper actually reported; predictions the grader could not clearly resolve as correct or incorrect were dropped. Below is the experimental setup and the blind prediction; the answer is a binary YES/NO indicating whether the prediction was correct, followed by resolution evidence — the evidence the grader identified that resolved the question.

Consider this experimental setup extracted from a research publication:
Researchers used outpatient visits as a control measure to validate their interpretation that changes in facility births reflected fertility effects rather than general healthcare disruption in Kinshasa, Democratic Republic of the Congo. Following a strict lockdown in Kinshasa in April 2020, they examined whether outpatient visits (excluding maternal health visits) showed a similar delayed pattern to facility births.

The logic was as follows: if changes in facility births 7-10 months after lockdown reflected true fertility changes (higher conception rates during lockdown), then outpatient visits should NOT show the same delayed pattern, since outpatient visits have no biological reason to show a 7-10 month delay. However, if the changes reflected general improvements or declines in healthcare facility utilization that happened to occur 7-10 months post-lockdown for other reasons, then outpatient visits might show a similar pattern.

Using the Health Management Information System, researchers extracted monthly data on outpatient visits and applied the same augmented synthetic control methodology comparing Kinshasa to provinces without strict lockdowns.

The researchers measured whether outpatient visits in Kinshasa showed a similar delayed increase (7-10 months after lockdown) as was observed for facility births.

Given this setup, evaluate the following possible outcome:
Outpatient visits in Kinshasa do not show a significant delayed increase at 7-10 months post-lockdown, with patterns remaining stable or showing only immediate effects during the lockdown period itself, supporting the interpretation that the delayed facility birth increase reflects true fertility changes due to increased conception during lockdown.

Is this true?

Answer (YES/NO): YES